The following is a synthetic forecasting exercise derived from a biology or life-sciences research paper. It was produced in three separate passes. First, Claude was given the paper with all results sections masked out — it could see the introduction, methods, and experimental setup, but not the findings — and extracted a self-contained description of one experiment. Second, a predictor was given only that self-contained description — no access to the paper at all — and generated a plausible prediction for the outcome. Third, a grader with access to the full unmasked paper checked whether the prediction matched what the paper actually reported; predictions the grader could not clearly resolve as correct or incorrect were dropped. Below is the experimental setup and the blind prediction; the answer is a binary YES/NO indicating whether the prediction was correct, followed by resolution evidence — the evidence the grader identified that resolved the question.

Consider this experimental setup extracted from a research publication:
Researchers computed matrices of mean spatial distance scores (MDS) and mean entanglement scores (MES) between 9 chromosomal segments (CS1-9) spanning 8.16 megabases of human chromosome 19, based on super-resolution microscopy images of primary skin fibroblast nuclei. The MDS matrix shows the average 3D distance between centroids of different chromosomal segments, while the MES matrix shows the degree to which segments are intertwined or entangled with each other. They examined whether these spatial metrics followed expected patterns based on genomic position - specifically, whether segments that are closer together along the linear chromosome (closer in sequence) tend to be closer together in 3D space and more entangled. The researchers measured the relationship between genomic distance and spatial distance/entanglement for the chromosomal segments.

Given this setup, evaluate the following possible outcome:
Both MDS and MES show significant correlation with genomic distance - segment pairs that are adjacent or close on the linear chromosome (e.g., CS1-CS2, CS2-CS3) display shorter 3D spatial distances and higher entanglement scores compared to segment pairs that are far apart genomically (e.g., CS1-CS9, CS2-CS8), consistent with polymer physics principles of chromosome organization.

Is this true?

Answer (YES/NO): NO